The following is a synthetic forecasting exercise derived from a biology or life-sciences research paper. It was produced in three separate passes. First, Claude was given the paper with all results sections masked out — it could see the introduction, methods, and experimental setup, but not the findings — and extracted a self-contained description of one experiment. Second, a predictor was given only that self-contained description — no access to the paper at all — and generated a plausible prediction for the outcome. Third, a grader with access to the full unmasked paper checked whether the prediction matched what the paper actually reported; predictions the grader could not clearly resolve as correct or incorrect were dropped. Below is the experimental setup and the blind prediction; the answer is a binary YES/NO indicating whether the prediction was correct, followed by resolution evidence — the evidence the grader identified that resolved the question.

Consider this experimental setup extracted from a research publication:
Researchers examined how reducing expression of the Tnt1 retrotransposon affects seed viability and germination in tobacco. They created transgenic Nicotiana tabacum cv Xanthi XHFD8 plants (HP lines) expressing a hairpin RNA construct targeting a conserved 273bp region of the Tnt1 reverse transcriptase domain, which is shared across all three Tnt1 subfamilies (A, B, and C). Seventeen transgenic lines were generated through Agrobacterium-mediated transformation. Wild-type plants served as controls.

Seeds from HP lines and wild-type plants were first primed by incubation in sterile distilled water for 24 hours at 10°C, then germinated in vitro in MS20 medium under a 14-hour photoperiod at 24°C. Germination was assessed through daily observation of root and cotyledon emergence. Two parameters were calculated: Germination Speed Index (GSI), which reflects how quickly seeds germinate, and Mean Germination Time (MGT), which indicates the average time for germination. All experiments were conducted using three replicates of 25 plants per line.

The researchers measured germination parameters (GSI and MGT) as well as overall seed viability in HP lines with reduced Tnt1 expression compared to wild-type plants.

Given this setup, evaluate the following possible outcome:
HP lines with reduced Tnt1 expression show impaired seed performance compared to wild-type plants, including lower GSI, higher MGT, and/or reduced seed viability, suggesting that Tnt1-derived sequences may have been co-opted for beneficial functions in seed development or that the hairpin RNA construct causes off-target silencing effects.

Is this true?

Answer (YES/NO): YES